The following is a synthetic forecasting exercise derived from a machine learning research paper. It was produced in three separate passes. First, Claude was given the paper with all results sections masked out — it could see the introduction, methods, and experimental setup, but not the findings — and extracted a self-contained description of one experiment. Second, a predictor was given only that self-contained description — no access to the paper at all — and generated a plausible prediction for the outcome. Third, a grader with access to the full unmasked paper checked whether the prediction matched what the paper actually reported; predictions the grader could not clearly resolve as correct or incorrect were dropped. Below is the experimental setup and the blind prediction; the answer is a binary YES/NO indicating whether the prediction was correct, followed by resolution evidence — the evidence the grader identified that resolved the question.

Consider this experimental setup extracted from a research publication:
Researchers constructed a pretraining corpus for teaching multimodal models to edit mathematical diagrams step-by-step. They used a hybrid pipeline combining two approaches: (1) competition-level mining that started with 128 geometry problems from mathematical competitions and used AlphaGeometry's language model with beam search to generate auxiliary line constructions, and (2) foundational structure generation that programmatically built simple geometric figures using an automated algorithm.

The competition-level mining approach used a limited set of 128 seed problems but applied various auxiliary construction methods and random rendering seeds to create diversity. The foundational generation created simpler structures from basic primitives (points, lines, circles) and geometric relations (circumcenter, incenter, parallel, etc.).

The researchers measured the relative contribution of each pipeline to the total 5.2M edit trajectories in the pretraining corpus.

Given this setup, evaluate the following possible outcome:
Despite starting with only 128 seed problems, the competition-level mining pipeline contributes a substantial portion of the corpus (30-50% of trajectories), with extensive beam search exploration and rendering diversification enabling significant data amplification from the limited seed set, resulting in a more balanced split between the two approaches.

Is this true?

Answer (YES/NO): NO